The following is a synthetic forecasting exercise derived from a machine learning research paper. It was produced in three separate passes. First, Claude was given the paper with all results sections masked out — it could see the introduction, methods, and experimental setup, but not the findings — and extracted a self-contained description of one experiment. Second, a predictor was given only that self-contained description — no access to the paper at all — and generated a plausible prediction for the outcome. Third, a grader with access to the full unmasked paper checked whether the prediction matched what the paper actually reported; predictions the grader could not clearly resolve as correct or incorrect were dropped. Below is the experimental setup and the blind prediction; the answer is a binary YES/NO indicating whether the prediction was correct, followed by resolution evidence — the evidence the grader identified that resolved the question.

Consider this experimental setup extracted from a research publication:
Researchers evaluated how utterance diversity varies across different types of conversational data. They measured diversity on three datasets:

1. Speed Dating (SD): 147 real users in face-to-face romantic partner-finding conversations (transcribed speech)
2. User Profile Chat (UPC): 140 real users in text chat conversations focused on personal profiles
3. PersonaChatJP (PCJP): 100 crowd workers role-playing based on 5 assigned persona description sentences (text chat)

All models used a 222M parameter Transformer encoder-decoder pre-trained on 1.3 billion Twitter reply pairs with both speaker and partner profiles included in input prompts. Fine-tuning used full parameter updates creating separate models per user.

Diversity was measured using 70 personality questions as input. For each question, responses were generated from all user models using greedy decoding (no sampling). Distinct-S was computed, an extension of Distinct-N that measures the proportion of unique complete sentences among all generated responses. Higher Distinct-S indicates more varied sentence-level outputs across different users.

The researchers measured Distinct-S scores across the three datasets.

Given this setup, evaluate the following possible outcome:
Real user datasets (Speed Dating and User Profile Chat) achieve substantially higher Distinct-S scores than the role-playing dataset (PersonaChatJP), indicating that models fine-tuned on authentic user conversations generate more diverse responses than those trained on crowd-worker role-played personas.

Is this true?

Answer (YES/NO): NO